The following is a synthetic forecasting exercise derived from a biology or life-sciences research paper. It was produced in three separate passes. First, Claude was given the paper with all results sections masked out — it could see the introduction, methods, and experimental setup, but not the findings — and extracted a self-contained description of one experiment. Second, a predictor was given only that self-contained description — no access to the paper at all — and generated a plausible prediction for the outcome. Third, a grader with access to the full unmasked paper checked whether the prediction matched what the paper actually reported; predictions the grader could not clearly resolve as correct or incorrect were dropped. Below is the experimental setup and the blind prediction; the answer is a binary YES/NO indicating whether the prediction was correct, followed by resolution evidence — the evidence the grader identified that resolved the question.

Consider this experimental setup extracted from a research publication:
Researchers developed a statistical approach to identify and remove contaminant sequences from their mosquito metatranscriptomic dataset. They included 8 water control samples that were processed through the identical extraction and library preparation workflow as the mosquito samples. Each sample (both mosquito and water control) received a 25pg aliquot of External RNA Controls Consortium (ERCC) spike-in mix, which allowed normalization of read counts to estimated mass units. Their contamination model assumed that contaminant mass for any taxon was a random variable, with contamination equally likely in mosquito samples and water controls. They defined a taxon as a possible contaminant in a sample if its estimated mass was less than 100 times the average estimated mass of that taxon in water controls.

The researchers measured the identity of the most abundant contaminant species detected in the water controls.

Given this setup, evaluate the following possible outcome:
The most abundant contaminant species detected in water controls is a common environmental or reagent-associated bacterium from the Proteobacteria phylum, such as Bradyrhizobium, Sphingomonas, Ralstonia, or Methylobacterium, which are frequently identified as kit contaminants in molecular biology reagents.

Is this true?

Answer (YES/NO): NO